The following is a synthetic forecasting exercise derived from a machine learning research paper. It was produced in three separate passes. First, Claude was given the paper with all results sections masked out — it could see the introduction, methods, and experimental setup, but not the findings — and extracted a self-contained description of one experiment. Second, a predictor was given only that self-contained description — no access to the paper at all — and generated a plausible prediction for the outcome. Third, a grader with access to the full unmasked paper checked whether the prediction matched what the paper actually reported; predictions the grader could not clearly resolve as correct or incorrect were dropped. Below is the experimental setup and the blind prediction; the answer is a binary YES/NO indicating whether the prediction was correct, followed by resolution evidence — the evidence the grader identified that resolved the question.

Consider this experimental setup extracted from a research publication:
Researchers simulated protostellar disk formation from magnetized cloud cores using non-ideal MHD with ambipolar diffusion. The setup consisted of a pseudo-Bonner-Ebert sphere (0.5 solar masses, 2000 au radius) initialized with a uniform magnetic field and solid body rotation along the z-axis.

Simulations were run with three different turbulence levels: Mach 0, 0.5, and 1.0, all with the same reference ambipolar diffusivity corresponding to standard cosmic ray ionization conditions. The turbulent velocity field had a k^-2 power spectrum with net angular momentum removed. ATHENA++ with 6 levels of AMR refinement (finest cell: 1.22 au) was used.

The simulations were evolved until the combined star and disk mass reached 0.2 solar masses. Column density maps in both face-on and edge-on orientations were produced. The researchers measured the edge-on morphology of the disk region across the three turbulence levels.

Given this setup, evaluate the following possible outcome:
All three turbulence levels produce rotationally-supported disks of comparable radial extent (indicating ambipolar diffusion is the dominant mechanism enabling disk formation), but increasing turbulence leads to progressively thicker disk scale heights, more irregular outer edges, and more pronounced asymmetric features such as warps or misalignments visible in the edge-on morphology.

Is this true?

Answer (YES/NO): NO